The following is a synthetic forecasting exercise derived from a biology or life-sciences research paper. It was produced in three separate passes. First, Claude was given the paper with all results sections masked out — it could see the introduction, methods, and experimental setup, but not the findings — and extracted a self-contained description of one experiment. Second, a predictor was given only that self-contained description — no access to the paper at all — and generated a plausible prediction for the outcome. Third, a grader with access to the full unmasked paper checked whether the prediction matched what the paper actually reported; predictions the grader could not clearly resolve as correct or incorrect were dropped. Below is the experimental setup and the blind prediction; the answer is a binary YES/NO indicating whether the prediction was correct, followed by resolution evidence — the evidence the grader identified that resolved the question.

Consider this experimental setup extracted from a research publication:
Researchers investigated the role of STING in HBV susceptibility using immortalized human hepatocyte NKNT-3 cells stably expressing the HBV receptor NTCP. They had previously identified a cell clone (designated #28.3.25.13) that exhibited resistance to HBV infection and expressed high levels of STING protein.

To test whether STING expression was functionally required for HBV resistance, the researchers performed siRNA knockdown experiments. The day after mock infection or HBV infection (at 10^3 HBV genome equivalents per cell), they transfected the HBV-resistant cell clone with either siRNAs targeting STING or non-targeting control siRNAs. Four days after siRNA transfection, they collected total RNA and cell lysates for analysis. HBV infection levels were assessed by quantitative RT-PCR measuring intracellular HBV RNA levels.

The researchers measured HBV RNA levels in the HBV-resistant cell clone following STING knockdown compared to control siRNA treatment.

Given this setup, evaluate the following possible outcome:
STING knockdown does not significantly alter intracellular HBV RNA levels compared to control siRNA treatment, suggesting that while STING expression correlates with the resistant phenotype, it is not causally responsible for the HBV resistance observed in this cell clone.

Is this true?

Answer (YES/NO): NO